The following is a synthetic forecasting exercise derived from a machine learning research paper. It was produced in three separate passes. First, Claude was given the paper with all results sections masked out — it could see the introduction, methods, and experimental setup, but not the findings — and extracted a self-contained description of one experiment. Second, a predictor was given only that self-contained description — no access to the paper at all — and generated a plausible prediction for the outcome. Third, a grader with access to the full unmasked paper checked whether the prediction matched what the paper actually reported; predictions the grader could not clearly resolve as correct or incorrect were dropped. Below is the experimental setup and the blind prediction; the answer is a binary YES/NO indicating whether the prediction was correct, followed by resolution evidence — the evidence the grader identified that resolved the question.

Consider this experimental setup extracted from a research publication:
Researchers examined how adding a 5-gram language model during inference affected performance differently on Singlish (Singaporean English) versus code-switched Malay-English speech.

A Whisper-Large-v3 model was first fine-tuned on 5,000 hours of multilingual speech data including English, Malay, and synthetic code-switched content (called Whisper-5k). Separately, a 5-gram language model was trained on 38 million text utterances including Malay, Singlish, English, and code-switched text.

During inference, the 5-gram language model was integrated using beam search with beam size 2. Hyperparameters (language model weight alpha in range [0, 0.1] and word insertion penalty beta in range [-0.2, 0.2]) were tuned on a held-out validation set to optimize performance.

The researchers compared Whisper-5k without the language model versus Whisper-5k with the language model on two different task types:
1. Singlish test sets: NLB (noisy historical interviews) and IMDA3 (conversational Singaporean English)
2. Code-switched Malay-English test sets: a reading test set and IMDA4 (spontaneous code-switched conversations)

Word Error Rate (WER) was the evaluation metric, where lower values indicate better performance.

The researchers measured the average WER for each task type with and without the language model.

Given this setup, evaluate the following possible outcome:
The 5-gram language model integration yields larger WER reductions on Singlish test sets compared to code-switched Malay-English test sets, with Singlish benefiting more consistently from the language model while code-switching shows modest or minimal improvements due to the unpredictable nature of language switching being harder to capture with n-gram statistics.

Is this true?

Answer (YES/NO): NO